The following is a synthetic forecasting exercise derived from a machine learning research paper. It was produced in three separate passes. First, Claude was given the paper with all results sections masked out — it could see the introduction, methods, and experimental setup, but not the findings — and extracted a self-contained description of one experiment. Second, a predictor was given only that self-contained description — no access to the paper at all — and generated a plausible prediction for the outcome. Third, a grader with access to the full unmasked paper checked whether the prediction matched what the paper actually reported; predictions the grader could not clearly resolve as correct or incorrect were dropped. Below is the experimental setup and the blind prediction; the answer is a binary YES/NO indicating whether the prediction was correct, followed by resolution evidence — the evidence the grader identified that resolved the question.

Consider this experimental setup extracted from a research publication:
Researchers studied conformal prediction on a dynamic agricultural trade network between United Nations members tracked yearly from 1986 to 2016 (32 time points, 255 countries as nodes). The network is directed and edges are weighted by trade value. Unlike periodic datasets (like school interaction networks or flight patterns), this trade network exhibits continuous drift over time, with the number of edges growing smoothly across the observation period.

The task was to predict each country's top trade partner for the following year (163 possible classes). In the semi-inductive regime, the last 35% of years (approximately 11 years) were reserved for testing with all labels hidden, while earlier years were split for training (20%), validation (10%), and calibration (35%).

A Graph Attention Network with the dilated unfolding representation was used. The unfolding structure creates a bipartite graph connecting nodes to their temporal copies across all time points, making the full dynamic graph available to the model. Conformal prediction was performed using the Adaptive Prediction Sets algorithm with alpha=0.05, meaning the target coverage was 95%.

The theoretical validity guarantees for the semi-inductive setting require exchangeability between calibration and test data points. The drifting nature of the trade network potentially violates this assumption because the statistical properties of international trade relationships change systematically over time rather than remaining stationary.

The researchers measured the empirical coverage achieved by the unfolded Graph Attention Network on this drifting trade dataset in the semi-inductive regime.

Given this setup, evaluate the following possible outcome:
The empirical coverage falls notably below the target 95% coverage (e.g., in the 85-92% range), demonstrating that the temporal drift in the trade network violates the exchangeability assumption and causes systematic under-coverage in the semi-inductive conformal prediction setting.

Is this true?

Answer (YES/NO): NO